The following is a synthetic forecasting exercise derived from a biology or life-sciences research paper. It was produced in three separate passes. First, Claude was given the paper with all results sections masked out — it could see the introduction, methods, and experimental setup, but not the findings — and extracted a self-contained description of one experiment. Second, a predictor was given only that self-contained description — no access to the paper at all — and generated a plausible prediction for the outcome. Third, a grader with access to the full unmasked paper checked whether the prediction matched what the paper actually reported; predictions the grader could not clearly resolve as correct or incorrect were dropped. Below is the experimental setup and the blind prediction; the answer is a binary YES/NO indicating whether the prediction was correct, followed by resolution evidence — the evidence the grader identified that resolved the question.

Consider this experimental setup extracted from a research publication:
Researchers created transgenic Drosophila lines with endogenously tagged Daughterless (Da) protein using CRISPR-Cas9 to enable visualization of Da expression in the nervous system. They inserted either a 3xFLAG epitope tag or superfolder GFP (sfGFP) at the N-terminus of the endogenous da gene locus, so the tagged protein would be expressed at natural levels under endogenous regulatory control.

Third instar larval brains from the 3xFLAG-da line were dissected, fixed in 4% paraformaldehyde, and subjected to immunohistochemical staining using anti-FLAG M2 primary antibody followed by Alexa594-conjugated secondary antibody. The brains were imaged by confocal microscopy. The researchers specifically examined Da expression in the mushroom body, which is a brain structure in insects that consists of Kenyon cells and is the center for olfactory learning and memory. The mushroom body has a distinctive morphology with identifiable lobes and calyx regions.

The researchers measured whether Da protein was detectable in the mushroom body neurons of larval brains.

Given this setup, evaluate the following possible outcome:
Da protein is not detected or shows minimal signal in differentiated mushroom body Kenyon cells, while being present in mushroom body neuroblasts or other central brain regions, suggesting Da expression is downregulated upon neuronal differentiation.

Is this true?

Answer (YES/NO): NO